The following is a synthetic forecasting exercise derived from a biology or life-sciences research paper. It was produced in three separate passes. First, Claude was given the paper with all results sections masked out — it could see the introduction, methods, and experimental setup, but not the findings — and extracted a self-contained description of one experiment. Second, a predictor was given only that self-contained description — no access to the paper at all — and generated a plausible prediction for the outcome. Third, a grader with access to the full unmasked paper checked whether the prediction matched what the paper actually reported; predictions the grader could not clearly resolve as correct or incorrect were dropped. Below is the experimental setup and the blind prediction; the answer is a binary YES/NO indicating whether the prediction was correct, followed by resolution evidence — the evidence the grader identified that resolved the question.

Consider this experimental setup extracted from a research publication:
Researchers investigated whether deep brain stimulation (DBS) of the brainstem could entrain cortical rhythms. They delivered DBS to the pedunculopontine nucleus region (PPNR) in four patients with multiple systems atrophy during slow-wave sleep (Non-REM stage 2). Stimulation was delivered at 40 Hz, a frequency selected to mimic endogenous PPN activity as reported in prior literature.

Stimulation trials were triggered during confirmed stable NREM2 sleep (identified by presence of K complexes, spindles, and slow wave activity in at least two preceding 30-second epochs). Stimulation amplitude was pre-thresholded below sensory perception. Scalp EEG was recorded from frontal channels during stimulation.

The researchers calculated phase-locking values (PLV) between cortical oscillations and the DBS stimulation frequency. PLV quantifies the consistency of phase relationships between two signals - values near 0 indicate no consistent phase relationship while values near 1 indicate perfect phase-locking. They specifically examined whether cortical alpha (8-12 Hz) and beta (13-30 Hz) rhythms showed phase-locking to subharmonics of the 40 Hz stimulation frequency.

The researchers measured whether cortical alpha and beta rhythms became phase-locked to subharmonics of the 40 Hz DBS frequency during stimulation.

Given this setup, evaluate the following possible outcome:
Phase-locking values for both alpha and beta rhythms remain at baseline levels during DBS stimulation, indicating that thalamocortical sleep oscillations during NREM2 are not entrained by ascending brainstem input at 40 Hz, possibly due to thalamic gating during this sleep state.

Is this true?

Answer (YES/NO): NO